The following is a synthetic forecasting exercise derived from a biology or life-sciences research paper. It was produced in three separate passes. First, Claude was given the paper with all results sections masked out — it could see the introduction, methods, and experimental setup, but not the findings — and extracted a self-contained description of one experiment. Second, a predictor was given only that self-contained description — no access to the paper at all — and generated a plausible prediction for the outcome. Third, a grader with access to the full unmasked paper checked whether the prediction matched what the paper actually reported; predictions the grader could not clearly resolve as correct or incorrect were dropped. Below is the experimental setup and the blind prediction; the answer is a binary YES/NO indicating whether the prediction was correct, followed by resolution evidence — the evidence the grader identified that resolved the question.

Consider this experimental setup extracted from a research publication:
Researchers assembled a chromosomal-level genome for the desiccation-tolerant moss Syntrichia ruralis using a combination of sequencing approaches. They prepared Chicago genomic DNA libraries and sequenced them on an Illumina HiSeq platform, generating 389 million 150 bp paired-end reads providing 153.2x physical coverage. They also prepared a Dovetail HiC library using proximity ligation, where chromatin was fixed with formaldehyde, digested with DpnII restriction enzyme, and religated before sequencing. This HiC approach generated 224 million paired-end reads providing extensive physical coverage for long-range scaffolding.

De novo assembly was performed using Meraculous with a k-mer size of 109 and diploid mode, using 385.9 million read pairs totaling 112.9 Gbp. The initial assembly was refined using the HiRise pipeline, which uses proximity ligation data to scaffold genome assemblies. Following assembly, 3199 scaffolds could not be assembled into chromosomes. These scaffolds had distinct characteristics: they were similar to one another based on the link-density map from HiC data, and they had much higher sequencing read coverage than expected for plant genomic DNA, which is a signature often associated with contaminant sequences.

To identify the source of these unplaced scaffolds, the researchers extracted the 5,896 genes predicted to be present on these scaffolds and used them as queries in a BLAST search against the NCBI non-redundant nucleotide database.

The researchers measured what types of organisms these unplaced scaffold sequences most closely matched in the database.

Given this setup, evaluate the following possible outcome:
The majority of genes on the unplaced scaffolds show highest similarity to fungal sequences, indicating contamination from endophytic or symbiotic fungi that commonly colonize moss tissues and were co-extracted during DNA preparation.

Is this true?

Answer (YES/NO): NO